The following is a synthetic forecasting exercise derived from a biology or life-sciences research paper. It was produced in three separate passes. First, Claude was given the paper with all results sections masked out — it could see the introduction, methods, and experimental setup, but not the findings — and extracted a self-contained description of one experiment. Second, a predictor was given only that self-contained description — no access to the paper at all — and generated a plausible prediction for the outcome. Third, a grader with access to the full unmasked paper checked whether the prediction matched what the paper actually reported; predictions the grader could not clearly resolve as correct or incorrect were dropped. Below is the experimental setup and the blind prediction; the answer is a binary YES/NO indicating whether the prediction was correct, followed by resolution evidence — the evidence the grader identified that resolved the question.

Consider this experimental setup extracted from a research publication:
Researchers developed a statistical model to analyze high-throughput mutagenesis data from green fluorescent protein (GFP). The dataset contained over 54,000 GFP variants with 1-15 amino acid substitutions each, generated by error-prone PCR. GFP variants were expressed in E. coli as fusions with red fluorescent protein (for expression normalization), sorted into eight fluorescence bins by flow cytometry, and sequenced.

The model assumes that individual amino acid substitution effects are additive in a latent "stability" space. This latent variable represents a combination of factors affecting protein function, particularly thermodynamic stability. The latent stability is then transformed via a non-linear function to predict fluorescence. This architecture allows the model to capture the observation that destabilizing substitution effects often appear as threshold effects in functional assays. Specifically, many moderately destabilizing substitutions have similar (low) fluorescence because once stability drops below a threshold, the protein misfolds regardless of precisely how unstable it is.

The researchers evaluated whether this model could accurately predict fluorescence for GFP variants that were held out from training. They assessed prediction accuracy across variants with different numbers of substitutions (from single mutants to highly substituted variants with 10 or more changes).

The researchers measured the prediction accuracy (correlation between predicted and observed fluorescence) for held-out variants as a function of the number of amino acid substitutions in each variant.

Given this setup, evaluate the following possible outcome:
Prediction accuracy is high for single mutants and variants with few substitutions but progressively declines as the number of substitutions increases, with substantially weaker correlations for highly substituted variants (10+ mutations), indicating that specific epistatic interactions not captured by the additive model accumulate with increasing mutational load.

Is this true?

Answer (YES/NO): NO